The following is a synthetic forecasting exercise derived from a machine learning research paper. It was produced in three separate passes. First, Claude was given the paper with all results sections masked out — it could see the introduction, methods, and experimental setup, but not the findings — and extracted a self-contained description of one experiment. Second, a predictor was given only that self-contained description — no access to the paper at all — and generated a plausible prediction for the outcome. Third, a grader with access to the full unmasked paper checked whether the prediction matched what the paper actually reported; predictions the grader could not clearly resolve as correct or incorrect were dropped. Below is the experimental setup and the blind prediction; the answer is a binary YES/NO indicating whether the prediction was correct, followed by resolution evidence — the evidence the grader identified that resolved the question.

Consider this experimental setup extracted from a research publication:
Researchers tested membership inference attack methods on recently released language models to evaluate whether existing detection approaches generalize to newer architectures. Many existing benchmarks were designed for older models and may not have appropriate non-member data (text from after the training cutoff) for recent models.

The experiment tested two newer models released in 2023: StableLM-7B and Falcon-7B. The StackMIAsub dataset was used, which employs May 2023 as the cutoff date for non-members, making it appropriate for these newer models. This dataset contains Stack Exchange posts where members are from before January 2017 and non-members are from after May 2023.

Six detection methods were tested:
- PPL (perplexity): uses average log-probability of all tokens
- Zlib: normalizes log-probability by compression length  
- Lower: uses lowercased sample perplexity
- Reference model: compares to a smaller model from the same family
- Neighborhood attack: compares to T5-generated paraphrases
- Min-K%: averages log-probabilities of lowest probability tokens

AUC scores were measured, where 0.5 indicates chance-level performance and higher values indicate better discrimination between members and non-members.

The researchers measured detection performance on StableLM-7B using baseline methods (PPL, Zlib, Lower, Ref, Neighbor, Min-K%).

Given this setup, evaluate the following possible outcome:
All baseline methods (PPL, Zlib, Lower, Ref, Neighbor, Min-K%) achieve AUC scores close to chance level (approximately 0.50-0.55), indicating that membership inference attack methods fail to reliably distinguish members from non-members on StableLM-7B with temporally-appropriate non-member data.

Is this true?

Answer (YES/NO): NO